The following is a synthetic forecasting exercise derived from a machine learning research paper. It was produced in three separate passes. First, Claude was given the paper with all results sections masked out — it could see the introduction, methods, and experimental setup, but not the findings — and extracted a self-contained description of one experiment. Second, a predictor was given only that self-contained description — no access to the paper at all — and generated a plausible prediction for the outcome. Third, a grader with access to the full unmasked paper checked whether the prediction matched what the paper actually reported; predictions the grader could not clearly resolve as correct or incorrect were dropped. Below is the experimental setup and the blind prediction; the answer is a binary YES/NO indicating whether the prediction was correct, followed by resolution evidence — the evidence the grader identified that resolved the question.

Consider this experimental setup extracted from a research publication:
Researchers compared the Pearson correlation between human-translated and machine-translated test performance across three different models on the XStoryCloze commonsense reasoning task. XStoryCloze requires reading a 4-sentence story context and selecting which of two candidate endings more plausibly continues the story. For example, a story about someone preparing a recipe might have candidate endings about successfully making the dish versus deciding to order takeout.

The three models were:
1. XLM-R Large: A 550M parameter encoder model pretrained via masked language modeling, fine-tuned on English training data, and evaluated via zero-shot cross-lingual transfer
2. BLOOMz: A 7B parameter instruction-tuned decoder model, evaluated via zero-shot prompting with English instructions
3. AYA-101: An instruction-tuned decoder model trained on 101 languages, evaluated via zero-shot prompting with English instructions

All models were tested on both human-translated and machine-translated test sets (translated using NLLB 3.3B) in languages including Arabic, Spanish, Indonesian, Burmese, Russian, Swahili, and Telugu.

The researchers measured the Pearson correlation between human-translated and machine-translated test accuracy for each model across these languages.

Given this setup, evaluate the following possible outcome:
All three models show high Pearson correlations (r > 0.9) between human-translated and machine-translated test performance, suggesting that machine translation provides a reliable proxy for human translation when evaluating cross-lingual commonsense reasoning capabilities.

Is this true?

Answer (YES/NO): YES